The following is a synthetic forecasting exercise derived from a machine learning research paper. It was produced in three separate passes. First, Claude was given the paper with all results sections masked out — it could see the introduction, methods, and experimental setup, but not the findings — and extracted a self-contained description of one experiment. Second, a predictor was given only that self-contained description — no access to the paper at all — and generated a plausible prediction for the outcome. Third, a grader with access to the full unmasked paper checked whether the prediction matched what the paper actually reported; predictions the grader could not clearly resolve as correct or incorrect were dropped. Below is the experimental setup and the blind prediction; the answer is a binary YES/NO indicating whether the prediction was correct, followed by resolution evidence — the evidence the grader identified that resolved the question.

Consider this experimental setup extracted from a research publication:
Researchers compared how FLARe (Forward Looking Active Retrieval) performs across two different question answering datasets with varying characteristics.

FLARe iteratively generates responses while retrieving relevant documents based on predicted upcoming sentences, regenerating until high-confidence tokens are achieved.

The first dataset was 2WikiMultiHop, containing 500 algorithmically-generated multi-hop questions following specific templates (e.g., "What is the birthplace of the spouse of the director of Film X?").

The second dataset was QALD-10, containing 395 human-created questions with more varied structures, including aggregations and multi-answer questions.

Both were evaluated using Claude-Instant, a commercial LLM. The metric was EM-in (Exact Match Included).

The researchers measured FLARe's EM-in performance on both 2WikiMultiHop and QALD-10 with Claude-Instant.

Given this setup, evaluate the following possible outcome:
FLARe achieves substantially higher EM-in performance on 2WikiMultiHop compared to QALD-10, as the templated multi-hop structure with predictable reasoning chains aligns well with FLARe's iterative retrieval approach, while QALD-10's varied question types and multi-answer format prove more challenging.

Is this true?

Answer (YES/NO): NO